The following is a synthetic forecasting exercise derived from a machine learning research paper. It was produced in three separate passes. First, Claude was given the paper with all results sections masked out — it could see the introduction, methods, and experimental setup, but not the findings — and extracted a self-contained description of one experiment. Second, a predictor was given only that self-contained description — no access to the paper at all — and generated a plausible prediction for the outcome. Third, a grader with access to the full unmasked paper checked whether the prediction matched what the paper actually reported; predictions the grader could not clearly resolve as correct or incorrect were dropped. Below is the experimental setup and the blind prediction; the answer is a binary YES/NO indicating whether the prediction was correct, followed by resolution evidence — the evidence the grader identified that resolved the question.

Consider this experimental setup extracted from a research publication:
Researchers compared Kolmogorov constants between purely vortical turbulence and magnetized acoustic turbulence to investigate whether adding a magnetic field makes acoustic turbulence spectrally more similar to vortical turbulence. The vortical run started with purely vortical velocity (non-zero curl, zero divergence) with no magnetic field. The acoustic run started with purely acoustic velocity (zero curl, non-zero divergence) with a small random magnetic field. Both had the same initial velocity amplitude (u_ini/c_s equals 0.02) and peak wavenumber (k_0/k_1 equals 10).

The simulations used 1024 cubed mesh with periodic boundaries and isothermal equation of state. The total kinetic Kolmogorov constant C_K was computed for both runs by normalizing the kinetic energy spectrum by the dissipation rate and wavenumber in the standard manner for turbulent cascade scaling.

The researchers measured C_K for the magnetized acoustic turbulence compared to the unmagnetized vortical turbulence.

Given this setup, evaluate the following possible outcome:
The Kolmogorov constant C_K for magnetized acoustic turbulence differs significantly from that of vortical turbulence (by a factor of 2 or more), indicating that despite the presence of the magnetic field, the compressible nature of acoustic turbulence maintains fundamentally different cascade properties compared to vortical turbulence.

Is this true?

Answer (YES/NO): YES